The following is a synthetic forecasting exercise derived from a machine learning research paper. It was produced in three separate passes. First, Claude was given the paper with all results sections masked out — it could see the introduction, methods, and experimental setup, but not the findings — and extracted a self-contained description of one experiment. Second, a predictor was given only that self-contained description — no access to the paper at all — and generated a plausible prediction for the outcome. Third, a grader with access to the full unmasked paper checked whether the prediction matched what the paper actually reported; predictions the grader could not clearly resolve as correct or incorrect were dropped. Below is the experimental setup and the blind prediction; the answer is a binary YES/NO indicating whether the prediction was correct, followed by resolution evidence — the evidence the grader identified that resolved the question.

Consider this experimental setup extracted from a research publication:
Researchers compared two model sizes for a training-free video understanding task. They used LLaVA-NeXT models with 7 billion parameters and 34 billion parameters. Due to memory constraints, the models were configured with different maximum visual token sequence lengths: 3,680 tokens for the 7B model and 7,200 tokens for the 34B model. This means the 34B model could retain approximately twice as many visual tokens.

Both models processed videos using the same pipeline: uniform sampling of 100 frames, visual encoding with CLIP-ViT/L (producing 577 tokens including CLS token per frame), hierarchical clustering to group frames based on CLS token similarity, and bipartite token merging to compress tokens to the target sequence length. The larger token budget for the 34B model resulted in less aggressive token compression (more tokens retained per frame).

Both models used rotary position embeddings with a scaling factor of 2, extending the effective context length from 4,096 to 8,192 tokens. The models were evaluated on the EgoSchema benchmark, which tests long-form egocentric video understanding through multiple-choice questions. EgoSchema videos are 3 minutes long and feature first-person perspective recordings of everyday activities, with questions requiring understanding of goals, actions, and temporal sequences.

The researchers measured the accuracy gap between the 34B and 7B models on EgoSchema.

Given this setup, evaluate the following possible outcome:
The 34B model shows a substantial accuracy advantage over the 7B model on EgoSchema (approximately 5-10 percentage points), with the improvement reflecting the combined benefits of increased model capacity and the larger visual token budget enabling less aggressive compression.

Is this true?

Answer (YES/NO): YES